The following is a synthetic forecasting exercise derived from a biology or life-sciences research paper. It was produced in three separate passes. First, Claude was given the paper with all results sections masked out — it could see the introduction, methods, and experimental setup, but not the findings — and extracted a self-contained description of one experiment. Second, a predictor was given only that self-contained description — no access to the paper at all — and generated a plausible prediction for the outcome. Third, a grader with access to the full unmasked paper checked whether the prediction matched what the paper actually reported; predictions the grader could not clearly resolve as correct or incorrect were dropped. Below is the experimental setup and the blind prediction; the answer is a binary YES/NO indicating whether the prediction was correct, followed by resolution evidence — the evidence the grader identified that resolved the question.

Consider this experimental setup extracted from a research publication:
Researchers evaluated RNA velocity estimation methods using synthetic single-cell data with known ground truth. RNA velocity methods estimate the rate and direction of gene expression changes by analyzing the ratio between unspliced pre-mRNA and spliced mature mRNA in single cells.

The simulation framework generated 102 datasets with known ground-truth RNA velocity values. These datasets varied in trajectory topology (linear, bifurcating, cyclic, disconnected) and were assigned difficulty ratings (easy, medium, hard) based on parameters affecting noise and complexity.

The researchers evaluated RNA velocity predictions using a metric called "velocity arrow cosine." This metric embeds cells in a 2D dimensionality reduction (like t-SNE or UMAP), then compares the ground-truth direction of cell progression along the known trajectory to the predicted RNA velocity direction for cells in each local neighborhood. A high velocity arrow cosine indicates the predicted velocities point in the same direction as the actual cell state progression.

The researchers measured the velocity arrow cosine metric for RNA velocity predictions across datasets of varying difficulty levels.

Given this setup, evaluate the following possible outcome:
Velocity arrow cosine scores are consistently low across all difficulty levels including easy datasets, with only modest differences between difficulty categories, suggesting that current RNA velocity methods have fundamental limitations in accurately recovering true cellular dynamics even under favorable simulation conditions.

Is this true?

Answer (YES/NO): NO